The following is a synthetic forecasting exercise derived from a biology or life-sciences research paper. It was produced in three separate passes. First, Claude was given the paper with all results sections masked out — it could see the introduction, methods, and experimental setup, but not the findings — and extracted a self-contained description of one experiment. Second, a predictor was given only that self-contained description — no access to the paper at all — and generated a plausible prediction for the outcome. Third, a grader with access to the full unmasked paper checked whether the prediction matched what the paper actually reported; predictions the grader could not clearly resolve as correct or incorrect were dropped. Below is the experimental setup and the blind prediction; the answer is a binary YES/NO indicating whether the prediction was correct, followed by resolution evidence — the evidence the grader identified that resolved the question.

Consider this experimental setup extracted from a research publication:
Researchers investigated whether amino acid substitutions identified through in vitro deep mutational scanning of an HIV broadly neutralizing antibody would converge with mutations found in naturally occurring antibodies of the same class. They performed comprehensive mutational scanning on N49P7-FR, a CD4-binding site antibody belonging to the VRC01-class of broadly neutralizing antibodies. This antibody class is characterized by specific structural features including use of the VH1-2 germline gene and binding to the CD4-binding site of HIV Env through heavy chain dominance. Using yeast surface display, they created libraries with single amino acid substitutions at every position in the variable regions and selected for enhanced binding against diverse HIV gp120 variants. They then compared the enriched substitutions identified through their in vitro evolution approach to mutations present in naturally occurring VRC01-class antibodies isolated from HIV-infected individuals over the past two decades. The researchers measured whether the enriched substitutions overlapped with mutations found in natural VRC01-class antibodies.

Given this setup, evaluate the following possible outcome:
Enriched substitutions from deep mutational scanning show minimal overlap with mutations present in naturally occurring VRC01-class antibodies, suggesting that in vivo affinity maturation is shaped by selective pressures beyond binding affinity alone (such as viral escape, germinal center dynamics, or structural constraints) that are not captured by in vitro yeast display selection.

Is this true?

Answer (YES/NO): NO